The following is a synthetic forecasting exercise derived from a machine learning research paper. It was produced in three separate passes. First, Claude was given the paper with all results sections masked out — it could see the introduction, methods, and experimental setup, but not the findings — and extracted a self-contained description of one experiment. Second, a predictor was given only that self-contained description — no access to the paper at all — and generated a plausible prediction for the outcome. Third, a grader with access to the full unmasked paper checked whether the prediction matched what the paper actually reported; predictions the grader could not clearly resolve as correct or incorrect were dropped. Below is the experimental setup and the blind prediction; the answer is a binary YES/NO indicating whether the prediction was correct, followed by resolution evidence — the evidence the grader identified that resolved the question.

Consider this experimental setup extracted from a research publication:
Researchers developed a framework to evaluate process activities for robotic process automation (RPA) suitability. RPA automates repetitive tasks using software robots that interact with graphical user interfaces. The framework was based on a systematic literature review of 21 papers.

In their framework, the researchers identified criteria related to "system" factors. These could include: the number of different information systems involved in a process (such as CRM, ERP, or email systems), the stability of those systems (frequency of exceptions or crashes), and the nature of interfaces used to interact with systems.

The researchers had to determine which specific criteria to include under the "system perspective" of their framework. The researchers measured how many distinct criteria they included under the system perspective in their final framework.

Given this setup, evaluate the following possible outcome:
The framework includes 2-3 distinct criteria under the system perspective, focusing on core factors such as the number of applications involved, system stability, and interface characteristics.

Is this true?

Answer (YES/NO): YES